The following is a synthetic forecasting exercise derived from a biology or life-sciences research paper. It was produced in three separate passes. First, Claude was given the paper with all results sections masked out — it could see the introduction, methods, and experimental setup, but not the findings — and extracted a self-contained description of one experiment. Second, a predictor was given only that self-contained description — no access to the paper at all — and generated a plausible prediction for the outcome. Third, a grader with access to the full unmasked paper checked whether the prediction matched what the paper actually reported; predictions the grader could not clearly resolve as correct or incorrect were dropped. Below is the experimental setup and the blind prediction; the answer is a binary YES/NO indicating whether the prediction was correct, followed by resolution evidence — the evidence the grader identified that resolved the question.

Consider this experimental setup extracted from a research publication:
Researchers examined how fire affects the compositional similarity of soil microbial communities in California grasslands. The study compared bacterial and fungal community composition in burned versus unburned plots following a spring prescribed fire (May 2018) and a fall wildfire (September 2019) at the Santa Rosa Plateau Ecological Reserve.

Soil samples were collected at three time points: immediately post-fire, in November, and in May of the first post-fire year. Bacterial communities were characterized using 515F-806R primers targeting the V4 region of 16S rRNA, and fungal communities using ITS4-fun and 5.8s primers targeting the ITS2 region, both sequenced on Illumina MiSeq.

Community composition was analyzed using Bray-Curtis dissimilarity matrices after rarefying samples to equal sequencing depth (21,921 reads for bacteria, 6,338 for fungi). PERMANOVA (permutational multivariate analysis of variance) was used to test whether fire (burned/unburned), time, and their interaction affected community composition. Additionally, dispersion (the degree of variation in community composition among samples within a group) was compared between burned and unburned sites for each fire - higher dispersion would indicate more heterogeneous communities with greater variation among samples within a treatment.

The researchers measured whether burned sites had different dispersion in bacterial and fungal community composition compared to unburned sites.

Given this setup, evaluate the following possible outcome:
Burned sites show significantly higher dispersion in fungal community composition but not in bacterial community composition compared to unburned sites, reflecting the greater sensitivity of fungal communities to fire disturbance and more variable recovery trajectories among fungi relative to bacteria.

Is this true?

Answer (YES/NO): YES